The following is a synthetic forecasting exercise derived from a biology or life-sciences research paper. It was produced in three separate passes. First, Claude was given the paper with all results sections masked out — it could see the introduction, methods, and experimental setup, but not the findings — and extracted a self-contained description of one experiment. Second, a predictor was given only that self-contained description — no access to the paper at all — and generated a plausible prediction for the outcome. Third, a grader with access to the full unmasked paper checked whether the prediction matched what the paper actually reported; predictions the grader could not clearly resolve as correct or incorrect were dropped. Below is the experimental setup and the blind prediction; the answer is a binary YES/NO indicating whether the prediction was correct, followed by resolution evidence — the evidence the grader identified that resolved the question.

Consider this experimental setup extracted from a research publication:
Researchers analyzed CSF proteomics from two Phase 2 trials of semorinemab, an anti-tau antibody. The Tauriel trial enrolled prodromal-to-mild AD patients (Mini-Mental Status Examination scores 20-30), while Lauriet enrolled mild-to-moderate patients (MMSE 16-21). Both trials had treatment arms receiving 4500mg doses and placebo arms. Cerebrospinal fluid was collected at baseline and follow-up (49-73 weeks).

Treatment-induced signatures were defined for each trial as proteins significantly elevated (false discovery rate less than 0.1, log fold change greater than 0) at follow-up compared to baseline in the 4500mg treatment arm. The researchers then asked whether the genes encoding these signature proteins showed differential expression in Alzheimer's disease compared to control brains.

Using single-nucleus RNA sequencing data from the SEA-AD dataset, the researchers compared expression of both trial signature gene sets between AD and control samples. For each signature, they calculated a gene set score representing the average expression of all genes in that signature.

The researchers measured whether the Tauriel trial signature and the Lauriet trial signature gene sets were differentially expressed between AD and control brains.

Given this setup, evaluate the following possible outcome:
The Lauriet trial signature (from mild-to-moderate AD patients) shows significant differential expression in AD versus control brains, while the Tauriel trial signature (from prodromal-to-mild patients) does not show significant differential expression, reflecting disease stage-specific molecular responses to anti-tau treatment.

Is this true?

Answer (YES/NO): YES